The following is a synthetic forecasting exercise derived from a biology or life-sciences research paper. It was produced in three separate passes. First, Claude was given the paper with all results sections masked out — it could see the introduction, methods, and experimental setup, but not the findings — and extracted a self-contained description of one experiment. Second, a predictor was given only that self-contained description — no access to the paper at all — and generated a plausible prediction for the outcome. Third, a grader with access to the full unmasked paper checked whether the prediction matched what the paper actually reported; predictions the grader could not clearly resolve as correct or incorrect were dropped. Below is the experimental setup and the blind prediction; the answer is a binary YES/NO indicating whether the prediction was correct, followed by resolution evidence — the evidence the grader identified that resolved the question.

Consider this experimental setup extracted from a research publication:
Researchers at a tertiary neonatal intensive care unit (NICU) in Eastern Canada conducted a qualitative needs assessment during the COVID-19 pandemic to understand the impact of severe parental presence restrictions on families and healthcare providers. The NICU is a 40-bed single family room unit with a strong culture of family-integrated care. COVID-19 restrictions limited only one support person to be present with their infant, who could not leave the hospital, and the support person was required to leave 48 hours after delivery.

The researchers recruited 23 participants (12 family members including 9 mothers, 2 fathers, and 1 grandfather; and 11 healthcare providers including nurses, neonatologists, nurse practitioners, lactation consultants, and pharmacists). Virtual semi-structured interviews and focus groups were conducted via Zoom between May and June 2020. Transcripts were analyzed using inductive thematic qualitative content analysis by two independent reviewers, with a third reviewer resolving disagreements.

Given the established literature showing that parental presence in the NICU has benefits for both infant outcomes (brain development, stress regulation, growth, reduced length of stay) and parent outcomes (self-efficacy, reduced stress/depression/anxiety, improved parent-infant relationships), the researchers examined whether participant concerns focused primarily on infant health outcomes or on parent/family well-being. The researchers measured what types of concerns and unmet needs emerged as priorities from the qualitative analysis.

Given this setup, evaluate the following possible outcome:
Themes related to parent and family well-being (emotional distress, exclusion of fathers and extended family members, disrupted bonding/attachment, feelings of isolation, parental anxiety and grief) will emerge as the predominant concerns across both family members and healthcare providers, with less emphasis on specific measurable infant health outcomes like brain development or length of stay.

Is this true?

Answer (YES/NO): YES